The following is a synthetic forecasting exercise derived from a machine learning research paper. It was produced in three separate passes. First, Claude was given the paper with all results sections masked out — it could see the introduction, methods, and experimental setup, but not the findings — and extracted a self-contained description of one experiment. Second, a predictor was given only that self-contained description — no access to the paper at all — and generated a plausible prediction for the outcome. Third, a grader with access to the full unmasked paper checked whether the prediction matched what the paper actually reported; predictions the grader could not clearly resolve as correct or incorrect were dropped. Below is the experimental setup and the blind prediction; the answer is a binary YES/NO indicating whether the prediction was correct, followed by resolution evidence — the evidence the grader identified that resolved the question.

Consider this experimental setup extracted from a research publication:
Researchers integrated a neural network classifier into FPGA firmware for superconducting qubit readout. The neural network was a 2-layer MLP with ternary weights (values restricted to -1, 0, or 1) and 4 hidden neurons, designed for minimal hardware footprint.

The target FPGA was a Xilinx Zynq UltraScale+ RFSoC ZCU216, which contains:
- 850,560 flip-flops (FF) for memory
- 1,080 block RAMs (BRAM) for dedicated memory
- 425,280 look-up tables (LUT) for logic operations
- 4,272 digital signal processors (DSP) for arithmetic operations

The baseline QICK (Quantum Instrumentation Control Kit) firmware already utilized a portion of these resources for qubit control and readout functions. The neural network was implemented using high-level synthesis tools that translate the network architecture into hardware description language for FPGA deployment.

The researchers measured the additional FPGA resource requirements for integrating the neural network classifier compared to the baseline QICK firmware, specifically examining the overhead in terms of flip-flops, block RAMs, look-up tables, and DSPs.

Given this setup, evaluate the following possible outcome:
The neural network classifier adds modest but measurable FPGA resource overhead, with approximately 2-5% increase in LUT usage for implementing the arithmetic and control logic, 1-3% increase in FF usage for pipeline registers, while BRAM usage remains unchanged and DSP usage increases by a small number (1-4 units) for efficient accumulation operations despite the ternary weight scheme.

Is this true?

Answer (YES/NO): NO